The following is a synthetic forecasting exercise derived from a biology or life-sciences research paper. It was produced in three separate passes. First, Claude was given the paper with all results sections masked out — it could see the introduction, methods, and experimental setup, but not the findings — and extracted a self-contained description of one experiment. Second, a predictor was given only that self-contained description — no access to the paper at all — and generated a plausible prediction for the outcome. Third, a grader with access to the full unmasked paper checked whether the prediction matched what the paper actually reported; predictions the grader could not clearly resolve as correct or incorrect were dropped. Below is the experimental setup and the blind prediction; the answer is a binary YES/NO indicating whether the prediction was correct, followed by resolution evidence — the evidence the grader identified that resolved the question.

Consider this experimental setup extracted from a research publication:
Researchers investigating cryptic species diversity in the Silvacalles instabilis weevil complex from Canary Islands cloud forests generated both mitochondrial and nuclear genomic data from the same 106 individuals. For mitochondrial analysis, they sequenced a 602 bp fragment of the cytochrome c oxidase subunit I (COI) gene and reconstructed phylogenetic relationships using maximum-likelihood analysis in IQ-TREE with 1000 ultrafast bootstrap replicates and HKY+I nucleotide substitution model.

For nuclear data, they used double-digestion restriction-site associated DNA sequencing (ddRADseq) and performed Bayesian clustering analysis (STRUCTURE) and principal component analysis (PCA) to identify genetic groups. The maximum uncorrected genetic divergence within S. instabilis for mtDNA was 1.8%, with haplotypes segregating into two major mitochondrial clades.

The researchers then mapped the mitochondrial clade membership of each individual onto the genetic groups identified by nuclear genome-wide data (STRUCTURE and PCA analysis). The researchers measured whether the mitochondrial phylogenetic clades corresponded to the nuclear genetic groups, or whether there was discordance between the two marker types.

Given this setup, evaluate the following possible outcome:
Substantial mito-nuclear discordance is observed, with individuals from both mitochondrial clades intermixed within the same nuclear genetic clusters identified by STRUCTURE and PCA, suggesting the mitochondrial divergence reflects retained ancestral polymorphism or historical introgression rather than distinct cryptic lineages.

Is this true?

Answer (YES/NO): YES